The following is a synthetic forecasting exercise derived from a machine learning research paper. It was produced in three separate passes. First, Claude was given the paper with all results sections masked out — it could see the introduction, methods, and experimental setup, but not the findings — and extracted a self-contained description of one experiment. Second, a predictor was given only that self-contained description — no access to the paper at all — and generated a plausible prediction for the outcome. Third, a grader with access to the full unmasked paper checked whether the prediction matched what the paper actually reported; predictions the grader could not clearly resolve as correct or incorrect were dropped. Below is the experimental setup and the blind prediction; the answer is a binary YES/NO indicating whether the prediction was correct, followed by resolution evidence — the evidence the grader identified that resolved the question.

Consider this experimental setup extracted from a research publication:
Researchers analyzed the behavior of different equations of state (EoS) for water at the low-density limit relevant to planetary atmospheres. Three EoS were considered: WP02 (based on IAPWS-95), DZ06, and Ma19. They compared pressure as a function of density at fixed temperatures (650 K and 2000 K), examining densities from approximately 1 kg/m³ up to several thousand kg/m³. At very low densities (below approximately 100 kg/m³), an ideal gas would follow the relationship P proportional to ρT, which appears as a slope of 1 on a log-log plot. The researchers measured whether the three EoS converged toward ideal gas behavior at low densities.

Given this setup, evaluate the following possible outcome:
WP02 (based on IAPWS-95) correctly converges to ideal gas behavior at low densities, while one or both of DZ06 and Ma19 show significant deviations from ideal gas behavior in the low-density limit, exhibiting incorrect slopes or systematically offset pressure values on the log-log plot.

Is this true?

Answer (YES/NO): NO